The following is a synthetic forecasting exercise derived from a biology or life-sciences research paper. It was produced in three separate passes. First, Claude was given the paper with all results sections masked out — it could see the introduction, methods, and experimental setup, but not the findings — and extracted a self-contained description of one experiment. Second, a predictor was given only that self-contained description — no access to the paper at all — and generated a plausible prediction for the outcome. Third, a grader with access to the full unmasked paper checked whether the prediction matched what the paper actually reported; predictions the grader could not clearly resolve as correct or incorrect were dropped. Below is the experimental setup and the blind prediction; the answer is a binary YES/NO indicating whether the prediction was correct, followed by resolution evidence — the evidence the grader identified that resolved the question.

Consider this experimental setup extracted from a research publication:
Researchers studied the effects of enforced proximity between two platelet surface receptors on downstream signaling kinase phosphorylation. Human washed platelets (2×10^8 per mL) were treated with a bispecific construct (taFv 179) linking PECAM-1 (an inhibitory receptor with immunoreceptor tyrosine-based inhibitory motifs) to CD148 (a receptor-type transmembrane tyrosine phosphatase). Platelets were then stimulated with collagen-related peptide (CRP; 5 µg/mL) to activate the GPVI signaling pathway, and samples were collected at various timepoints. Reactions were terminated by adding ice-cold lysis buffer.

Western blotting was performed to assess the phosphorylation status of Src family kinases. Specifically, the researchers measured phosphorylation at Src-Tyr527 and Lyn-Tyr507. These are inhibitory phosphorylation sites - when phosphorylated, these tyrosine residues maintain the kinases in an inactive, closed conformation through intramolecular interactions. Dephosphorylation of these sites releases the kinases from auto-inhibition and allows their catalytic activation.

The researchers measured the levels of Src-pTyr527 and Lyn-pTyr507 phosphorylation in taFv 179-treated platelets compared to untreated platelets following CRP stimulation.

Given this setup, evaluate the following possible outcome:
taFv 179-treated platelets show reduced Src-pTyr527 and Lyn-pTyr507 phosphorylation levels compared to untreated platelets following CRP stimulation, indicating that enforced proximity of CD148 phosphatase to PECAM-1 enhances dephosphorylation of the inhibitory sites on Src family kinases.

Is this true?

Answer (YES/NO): YES